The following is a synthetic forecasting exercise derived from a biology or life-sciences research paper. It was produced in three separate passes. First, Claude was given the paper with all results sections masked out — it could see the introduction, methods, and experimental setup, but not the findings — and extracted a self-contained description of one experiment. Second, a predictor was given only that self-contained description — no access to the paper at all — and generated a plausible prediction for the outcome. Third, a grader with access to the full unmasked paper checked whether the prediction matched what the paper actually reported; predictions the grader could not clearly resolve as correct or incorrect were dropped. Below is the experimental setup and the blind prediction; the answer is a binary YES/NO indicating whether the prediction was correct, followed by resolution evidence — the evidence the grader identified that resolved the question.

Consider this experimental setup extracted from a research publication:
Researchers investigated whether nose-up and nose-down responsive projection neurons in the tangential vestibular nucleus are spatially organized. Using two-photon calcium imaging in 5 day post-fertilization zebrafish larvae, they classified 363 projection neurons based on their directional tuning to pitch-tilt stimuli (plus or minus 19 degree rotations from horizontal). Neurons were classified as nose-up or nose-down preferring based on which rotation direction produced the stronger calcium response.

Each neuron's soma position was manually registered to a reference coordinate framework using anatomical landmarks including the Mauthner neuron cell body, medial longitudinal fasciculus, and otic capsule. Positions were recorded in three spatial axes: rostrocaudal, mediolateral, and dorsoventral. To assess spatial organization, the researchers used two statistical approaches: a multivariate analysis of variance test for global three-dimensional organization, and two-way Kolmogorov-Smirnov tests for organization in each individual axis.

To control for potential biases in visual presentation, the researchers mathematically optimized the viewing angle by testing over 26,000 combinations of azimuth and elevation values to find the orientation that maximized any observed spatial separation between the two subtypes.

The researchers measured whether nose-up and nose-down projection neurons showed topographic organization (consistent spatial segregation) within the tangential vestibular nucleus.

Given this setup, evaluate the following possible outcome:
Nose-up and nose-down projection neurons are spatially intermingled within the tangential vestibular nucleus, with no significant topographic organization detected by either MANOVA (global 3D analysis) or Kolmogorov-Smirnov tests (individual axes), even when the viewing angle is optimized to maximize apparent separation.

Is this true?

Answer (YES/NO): NO